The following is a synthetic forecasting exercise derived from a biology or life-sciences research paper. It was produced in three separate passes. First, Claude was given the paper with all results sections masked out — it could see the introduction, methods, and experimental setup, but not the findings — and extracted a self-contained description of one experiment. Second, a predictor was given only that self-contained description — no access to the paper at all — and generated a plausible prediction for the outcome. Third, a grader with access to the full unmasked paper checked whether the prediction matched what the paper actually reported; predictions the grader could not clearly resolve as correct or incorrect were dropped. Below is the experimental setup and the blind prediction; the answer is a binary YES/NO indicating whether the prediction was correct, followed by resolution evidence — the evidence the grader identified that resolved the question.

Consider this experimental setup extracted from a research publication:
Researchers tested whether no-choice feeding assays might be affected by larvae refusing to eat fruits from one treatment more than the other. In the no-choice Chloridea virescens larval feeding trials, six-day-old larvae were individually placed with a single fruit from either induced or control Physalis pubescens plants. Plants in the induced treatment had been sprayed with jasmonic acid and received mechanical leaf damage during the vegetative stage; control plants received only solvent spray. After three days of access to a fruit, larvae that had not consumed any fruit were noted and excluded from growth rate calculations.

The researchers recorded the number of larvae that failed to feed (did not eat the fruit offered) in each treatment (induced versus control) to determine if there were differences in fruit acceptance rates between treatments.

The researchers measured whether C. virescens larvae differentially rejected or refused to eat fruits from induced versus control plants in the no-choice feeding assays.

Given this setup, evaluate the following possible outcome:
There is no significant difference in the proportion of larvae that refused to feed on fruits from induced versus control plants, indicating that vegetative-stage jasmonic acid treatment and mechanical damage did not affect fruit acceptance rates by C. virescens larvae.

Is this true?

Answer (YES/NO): YES